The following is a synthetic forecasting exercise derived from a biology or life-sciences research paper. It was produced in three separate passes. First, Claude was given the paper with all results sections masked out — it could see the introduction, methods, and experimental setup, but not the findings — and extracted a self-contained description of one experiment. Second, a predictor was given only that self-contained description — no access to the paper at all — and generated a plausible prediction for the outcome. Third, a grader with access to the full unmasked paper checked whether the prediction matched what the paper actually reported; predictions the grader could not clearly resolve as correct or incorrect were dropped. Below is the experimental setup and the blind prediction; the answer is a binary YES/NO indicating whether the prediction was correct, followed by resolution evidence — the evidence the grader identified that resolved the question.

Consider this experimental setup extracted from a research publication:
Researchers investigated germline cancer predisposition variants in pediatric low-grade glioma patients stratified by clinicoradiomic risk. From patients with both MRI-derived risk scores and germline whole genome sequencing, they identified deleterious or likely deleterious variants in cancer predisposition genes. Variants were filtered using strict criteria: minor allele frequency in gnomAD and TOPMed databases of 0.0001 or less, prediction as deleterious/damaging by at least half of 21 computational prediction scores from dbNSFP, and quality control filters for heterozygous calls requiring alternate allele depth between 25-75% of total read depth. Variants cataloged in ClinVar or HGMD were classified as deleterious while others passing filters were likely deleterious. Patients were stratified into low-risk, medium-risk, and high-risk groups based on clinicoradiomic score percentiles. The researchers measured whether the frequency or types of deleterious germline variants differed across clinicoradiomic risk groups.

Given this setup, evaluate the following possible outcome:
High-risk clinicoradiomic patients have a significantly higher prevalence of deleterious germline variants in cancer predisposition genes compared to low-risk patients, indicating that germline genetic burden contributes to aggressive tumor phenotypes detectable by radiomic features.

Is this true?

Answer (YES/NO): NO